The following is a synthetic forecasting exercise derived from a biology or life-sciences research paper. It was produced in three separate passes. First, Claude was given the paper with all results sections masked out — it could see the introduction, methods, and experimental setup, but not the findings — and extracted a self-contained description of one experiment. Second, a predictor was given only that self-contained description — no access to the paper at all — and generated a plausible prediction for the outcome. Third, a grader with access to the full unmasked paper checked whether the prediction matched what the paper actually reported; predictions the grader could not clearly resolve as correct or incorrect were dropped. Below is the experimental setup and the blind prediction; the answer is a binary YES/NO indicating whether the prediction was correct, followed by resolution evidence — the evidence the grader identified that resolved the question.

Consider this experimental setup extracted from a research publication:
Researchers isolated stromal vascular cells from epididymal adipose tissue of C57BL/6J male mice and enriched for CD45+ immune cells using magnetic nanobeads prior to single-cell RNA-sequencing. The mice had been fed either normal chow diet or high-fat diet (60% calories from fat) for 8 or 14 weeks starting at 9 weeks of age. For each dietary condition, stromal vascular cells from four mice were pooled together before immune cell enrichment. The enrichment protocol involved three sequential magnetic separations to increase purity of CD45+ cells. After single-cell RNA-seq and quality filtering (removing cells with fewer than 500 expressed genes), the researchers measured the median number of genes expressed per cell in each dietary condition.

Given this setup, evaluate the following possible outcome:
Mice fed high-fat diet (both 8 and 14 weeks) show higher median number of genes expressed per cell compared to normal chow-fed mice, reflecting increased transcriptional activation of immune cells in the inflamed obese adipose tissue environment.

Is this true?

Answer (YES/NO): NO